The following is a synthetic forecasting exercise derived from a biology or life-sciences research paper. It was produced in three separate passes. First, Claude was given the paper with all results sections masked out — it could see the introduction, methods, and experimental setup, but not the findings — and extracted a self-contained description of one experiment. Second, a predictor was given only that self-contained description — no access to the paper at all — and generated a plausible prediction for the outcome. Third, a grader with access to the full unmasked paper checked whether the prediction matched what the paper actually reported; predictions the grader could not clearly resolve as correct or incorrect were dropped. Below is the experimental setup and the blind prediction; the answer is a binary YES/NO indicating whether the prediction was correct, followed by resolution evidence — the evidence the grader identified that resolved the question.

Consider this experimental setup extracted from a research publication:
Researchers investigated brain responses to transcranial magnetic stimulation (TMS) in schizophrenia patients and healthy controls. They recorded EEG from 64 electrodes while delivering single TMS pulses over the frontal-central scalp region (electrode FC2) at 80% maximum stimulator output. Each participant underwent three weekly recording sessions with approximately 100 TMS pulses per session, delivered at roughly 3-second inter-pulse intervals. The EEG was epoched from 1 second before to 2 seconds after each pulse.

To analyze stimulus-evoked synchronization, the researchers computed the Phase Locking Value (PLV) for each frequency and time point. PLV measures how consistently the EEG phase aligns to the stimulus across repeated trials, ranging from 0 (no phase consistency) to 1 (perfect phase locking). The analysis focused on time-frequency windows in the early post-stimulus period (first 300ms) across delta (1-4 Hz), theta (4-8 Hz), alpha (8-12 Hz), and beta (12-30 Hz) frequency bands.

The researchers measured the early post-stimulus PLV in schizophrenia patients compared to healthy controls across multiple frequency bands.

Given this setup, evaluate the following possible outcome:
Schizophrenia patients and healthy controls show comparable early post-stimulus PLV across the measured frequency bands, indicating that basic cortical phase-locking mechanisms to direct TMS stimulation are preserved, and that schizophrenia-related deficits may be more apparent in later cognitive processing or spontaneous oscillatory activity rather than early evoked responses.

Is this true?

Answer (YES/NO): NO